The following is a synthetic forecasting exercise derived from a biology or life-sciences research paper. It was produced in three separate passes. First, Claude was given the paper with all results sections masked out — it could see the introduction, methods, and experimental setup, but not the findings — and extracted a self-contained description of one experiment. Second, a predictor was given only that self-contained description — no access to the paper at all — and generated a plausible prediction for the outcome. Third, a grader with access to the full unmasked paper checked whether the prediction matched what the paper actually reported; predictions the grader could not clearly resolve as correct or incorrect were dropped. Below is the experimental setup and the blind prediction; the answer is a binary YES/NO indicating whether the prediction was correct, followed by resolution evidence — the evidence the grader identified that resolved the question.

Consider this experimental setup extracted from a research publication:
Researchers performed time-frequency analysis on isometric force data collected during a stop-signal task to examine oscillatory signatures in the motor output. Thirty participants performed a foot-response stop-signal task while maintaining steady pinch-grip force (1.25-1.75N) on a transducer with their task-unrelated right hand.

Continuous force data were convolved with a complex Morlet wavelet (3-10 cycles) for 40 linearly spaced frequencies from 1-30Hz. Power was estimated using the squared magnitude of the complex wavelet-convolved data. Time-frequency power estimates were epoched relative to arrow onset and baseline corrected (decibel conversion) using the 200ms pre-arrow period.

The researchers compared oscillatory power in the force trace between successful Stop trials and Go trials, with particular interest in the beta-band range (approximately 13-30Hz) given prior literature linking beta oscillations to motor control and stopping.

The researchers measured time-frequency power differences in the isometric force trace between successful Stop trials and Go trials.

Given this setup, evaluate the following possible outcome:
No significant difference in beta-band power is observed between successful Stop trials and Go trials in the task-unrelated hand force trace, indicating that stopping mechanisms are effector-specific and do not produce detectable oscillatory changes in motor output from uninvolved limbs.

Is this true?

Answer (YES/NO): NO